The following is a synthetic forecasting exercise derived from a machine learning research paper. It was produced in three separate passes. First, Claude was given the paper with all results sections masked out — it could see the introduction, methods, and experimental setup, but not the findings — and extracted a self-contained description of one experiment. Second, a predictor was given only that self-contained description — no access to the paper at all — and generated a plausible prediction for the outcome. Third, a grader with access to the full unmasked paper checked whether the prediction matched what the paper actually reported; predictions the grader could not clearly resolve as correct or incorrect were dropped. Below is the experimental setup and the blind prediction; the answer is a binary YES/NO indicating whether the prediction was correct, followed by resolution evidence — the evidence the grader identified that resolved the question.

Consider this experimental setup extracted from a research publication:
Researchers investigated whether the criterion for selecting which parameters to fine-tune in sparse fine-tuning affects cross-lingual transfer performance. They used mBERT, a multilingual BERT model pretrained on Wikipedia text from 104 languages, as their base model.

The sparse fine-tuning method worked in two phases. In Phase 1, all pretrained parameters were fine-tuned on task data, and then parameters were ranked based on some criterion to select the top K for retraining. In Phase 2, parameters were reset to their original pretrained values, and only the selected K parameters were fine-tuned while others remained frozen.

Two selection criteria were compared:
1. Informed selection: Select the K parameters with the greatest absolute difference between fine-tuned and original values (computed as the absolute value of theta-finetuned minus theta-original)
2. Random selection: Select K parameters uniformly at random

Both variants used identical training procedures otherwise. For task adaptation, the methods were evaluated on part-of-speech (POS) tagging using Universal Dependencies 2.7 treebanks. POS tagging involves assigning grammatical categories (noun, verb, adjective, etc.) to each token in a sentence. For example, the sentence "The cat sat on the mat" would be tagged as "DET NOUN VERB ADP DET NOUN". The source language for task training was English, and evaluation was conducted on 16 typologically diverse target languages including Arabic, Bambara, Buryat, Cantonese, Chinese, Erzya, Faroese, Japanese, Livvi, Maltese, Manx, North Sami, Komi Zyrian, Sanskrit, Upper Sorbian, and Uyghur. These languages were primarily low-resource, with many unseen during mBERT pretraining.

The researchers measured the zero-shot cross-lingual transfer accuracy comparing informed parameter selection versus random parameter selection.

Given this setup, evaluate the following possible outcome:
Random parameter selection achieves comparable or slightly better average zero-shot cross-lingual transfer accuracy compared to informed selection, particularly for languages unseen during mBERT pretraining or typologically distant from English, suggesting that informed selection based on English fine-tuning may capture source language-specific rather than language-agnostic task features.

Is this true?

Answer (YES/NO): NO